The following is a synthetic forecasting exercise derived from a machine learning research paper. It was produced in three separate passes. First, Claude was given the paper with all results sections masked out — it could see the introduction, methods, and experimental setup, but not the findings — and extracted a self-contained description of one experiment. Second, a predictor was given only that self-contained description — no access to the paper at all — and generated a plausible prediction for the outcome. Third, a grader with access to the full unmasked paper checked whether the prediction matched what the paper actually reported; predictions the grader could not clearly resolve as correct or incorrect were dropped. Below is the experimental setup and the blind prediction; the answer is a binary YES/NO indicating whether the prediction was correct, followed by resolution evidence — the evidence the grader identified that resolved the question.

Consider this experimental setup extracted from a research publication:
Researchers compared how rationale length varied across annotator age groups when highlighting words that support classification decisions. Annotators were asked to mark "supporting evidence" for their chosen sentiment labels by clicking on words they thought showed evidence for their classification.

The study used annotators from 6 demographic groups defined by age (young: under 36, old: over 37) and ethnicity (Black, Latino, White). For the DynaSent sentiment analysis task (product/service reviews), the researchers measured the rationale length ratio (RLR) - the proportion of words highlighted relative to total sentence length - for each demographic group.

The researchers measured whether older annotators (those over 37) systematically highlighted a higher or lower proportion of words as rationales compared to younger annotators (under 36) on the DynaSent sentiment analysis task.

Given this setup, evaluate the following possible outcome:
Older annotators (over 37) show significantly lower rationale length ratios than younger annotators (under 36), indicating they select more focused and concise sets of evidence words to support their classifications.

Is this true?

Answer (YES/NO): NO